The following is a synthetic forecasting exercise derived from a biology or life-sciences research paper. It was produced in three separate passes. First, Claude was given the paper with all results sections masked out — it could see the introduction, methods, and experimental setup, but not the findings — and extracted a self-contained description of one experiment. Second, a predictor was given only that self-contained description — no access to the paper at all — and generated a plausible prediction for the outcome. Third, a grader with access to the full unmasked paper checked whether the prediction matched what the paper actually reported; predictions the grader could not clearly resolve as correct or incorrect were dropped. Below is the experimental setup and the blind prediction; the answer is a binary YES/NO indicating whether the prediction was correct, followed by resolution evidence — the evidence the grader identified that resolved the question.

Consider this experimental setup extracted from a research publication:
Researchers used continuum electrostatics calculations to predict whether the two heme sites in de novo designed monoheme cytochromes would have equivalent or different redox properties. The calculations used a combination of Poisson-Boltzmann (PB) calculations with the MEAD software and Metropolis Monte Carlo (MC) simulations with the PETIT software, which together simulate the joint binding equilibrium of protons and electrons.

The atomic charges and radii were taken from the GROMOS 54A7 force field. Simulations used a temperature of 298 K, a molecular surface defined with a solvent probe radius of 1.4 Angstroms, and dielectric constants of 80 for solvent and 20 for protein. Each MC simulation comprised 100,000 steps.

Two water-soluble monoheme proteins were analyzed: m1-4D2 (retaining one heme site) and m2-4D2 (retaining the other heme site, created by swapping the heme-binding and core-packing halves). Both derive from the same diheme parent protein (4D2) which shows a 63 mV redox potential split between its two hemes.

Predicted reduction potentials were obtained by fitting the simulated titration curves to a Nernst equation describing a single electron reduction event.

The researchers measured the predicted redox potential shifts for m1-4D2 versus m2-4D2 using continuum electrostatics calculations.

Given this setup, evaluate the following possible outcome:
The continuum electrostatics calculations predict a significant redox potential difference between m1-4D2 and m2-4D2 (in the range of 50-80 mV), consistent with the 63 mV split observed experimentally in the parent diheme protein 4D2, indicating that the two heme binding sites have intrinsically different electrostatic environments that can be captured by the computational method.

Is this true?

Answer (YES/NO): NO